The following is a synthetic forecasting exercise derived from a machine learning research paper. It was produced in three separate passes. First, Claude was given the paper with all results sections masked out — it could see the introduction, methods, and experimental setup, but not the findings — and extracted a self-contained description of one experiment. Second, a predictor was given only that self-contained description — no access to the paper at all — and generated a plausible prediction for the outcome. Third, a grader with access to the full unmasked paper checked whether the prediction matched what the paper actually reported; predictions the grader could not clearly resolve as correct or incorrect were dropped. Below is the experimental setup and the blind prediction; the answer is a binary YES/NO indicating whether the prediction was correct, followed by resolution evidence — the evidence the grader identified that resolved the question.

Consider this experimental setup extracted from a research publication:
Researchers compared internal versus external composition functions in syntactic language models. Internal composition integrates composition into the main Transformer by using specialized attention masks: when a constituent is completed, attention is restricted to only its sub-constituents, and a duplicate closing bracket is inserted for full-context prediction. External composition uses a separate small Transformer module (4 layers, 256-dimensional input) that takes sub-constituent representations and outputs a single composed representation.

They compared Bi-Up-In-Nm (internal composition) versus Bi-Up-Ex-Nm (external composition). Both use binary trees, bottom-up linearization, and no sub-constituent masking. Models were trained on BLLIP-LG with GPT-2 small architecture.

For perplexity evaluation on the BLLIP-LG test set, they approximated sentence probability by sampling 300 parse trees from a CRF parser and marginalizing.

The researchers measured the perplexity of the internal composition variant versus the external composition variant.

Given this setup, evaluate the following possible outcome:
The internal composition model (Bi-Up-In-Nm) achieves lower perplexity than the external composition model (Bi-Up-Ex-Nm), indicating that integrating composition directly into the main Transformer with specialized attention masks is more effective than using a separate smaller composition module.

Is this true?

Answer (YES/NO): YES